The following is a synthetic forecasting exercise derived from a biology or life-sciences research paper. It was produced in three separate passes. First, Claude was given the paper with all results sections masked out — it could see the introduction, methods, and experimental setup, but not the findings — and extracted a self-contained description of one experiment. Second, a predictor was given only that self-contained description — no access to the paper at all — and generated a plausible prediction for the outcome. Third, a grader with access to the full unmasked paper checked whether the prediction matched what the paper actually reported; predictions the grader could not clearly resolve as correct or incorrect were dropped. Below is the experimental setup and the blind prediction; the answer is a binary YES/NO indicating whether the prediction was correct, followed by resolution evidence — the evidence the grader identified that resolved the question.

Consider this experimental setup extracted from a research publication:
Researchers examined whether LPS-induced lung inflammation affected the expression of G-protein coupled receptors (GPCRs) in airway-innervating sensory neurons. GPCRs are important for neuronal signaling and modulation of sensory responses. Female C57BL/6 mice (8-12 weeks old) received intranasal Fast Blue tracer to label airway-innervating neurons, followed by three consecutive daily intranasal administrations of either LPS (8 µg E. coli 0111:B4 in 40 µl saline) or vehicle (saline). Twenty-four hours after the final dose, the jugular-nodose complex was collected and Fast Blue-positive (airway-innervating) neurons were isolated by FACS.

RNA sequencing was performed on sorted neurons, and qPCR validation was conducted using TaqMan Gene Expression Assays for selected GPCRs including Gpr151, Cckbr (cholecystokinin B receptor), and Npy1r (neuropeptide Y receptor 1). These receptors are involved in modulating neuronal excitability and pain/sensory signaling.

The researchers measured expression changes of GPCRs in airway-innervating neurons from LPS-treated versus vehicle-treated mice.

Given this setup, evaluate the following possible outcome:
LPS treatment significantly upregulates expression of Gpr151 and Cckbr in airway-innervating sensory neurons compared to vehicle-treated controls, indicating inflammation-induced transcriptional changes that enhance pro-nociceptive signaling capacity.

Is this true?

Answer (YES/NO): YES